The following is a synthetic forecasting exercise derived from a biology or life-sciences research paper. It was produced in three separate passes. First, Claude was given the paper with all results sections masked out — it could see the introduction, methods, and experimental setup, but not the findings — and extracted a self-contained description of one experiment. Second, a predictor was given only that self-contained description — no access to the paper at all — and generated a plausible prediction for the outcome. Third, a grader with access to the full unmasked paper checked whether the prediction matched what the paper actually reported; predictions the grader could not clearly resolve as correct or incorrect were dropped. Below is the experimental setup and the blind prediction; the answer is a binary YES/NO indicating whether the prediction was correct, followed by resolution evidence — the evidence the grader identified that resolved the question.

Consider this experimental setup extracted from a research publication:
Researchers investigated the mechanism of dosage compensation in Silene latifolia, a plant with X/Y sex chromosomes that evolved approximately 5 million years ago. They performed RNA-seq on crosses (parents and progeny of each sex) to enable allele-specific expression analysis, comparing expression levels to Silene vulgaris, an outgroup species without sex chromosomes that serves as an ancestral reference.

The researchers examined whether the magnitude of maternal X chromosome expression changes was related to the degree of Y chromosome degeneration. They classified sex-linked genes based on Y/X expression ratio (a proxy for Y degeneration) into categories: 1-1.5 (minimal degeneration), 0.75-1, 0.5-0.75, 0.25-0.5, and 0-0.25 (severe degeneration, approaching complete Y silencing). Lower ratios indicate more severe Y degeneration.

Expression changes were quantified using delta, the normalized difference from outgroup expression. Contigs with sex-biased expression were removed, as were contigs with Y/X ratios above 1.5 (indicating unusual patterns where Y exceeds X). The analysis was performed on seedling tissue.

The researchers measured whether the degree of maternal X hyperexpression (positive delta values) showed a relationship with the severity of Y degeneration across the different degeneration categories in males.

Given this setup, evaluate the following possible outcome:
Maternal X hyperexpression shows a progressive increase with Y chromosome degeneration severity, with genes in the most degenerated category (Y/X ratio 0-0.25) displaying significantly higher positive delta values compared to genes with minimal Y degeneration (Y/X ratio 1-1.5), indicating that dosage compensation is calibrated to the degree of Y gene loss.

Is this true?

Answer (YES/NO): YES